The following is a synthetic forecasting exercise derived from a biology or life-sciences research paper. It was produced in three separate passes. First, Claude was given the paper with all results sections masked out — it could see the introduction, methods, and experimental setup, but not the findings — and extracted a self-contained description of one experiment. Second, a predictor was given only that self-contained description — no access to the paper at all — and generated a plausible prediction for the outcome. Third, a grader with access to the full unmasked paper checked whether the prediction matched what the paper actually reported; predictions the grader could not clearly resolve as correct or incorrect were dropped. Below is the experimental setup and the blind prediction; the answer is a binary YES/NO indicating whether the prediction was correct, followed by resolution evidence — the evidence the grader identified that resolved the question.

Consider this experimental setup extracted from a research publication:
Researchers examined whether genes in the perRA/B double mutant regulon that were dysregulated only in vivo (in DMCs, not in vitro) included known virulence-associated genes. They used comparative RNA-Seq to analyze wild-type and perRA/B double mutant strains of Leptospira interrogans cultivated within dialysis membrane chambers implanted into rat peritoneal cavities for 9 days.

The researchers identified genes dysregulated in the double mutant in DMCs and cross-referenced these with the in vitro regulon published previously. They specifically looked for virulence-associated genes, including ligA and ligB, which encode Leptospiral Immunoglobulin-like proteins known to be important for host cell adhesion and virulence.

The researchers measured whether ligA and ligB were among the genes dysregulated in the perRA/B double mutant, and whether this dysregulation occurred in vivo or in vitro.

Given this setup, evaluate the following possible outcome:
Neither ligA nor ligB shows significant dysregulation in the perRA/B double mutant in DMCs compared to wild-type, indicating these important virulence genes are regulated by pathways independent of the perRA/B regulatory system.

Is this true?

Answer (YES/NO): NO